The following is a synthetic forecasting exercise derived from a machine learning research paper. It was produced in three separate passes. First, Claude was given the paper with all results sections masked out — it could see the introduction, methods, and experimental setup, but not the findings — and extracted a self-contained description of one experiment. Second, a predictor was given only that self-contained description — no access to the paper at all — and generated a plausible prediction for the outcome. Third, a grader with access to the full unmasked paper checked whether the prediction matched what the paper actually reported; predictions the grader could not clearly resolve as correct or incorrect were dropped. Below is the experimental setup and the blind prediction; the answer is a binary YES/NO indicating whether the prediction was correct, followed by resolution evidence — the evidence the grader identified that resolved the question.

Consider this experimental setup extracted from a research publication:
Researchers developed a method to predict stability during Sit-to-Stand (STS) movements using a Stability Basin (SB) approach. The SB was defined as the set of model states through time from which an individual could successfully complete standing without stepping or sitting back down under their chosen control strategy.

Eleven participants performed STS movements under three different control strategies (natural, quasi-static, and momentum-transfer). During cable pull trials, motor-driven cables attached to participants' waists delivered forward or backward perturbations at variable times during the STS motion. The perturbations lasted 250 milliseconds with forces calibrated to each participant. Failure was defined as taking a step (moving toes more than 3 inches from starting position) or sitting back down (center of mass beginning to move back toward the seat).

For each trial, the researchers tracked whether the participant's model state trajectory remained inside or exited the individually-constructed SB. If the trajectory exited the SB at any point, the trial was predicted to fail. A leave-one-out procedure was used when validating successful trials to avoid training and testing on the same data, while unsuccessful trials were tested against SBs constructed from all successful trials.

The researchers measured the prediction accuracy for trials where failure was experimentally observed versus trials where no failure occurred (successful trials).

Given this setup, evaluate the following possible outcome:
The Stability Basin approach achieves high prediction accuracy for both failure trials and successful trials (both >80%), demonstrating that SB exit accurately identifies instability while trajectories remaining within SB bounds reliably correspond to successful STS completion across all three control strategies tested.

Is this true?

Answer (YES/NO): YES